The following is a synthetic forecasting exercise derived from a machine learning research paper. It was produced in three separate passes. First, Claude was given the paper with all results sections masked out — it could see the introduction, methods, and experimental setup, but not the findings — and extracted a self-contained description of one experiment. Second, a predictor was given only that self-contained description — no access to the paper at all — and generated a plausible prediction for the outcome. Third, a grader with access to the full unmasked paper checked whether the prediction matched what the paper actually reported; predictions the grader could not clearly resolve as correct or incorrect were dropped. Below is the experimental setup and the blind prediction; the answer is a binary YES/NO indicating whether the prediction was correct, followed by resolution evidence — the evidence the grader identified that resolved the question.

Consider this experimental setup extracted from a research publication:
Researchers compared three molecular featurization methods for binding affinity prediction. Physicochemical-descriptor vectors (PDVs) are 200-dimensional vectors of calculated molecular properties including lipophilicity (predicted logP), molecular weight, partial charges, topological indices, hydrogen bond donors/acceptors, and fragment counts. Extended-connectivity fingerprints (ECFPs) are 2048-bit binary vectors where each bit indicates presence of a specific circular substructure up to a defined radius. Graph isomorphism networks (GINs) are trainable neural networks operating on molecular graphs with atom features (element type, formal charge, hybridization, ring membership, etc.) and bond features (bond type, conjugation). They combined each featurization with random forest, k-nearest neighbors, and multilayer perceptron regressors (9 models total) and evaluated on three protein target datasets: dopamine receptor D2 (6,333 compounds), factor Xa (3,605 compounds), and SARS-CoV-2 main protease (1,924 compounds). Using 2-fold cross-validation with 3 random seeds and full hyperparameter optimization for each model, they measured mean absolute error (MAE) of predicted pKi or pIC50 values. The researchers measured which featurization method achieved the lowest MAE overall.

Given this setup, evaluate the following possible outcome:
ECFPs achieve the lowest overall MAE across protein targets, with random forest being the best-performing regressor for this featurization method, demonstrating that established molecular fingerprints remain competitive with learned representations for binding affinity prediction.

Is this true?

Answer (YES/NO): NO